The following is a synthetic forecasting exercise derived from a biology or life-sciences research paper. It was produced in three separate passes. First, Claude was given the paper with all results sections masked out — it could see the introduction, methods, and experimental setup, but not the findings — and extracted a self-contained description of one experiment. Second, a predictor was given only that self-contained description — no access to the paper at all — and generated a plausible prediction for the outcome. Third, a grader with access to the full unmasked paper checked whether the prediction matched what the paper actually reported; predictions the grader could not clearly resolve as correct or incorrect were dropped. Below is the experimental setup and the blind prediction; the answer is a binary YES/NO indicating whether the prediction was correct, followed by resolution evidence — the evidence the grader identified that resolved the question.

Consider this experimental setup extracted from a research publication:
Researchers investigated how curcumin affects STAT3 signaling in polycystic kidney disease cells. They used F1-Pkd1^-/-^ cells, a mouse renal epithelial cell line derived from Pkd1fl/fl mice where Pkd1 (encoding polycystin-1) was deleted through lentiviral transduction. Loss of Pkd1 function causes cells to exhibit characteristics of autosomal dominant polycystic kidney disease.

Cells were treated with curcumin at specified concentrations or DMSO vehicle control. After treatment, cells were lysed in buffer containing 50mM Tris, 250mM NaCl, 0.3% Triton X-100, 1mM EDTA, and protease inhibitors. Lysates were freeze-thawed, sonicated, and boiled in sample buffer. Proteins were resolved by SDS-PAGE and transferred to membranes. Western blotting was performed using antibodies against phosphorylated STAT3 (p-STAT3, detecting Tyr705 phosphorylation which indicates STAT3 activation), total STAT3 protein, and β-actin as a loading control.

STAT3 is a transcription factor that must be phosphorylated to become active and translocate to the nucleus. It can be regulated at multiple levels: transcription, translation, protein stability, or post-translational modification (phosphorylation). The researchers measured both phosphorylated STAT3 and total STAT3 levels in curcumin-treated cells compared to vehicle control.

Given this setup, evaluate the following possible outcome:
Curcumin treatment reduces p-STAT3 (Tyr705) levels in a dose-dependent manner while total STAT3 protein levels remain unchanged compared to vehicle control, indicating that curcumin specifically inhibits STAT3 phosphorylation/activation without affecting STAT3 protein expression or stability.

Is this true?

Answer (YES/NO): YES